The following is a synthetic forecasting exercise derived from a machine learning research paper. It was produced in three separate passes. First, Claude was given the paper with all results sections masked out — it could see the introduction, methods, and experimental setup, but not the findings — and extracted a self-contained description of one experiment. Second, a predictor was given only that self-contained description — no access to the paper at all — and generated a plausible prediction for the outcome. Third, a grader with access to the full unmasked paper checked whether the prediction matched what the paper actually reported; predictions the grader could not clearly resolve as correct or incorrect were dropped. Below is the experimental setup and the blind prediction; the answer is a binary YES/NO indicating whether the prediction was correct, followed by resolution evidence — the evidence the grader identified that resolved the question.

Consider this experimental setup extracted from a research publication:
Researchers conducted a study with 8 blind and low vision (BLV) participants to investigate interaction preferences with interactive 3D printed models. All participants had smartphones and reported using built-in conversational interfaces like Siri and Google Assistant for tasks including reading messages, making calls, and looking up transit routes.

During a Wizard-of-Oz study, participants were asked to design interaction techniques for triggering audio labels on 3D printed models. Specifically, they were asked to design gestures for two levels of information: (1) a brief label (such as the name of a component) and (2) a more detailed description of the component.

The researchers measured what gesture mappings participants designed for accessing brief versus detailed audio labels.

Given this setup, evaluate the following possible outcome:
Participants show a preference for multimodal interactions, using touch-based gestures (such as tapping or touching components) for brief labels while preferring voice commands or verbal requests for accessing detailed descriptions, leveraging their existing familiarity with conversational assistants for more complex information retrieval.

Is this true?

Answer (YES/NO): NO